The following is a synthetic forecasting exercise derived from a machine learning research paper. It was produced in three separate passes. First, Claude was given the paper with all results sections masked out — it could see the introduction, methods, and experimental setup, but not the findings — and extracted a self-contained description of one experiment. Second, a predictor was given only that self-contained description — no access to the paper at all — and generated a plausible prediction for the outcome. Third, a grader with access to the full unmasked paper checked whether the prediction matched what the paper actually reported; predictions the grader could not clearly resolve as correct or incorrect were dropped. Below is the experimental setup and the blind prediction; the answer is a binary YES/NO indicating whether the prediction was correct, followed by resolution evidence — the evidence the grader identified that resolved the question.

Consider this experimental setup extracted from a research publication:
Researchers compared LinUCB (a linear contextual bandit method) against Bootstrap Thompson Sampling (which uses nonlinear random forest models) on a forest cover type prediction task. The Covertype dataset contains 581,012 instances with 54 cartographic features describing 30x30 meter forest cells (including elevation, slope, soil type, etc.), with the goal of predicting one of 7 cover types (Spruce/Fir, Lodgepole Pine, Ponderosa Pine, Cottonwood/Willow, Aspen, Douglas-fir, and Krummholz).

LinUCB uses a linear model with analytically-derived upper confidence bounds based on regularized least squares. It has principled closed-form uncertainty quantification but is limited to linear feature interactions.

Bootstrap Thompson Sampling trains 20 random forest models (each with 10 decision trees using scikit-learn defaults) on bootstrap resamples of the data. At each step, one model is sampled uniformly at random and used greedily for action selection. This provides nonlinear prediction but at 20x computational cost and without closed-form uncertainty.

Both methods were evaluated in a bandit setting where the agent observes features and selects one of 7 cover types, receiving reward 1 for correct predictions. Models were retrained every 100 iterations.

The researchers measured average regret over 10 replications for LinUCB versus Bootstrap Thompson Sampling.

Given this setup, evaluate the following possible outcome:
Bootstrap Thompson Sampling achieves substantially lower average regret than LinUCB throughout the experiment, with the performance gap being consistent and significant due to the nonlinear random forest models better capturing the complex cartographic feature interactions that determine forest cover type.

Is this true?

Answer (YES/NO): NO